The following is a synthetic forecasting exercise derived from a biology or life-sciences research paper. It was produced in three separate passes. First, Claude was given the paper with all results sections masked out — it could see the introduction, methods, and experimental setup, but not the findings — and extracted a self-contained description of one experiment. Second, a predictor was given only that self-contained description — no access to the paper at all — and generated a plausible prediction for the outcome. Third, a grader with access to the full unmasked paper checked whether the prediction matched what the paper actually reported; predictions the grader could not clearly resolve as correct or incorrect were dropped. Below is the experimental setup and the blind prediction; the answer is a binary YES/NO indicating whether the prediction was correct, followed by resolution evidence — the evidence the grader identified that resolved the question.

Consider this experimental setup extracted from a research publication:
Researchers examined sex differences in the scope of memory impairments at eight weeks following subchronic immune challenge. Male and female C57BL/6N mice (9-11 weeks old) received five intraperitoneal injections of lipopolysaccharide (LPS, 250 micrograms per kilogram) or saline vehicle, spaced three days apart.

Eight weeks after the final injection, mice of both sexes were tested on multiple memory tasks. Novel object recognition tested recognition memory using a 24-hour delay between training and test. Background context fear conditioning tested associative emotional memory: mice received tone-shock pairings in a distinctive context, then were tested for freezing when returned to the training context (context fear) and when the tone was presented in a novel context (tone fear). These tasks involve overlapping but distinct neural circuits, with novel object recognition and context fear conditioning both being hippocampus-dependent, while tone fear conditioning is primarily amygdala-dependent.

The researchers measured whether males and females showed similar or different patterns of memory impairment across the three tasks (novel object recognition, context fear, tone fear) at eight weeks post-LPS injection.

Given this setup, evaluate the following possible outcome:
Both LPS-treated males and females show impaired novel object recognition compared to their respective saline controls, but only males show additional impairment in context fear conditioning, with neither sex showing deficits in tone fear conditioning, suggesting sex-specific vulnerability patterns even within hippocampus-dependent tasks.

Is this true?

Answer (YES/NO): NO